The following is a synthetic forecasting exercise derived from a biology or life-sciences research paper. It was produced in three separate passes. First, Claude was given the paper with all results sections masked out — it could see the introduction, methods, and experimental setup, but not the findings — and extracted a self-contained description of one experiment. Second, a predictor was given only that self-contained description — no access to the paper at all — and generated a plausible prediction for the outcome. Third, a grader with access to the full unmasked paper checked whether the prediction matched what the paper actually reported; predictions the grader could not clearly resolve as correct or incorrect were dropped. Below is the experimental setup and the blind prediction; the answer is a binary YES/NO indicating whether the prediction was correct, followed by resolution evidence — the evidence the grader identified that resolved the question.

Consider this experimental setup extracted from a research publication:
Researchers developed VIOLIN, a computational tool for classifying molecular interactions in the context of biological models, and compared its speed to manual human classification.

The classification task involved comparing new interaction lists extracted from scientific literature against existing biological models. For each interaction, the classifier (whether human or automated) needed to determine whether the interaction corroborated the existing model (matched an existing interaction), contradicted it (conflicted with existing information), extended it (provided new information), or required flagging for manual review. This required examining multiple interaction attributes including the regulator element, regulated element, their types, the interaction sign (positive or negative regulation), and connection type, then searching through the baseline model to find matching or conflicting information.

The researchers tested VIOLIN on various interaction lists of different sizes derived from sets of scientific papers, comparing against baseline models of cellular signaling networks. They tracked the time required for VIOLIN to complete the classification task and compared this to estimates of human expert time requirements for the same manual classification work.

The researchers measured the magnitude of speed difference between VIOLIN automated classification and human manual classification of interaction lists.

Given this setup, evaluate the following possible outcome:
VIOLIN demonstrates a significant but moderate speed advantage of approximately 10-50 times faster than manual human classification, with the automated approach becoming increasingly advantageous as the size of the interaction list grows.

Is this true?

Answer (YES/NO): NO